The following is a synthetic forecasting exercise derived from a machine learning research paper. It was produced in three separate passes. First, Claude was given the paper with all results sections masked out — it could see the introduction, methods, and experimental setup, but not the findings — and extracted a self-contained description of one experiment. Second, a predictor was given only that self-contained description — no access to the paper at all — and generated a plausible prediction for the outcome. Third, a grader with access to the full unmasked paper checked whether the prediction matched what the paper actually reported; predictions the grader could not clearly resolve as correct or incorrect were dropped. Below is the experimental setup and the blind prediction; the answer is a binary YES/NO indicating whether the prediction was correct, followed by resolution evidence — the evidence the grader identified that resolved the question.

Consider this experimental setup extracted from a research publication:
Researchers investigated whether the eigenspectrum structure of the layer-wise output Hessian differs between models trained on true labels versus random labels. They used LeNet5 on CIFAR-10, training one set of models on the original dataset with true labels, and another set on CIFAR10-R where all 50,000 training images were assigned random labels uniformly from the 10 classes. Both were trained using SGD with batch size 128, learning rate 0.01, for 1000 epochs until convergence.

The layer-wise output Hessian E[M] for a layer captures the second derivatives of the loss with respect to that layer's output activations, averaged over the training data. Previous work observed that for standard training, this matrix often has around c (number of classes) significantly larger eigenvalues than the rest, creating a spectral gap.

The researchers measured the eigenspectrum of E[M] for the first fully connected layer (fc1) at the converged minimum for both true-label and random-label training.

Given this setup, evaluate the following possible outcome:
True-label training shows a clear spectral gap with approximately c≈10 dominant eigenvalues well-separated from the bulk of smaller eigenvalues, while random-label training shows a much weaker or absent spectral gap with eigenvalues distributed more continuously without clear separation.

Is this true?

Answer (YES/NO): YES